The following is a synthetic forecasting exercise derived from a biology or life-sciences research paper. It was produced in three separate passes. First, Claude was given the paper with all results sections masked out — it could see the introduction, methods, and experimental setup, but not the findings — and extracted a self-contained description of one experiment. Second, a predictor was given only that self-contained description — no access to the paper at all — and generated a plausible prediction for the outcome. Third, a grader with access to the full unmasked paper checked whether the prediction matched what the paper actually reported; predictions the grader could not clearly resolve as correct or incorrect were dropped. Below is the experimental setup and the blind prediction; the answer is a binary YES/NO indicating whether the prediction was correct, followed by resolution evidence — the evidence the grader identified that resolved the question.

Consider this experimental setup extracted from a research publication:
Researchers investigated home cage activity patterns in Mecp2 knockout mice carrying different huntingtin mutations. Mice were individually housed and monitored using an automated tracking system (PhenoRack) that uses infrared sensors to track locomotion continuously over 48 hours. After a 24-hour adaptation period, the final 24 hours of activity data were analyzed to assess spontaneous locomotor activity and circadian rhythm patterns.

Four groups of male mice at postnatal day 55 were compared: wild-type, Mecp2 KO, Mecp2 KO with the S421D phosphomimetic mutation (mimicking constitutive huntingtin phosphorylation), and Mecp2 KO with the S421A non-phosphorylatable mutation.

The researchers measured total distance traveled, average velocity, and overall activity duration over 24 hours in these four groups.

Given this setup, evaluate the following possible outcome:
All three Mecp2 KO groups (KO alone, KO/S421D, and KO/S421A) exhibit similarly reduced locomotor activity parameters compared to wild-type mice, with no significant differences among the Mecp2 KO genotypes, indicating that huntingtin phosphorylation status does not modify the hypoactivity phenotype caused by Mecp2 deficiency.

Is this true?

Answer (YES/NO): NO